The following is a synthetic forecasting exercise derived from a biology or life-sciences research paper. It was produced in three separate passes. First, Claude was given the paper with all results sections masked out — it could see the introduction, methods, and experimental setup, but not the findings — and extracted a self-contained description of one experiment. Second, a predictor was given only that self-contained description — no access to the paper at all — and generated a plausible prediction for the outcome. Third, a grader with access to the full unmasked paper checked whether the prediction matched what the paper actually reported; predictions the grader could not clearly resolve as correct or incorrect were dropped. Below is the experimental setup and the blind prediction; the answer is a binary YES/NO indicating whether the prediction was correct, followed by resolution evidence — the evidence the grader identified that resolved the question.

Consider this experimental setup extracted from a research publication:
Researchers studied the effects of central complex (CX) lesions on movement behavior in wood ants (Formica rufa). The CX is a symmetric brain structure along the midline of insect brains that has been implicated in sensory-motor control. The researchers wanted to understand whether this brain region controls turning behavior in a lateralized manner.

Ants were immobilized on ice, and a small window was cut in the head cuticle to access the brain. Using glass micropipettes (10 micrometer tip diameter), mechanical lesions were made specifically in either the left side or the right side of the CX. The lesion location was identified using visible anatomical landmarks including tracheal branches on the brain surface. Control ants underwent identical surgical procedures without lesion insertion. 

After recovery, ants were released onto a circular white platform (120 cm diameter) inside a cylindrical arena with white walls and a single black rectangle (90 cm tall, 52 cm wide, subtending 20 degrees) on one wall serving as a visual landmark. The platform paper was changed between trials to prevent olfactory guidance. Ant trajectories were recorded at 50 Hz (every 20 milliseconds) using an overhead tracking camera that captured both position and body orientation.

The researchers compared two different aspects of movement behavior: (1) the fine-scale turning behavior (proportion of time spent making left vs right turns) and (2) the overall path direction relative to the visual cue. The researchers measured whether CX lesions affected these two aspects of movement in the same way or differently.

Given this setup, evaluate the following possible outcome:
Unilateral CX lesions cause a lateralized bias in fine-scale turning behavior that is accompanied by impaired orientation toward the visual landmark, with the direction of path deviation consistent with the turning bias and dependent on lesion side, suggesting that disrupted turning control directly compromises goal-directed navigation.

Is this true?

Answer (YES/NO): NO